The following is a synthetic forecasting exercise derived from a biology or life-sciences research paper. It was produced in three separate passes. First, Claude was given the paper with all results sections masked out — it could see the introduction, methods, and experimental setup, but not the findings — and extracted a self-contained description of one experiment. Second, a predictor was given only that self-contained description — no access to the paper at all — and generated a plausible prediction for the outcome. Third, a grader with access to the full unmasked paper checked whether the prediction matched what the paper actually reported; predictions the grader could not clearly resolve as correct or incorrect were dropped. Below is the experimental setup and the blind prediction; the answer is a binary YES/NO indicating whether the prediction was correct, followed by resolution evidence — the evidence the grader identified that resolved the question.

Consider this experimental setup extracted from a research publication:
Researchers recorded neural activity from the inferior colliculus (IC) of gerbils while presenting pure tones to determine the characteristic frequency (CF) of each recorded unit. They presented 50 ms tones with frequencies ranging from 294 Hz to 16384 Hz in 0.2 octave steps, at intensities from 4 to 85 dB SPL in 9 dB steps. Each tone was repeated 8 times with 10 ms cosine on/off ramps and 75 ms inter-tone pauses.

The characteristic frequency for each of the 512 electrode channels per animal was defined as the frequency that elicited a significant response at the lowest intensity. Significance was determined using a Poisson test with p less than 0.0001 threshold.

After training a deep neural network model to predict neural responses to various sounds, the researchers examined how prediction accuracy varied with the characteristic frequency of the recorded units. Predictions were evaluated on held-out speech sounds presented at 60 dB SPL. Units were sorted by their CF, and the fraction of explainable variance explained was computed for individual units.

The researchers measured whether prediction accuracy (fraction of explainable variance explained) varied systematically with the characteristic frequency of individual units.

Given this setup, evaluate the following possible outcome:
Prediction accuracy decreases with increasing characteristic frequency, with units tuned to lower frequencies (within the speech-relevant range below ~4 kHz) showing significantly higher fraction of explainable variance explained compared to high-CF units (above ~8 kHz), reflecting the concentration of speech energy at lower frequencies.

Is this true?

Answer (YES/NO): NO